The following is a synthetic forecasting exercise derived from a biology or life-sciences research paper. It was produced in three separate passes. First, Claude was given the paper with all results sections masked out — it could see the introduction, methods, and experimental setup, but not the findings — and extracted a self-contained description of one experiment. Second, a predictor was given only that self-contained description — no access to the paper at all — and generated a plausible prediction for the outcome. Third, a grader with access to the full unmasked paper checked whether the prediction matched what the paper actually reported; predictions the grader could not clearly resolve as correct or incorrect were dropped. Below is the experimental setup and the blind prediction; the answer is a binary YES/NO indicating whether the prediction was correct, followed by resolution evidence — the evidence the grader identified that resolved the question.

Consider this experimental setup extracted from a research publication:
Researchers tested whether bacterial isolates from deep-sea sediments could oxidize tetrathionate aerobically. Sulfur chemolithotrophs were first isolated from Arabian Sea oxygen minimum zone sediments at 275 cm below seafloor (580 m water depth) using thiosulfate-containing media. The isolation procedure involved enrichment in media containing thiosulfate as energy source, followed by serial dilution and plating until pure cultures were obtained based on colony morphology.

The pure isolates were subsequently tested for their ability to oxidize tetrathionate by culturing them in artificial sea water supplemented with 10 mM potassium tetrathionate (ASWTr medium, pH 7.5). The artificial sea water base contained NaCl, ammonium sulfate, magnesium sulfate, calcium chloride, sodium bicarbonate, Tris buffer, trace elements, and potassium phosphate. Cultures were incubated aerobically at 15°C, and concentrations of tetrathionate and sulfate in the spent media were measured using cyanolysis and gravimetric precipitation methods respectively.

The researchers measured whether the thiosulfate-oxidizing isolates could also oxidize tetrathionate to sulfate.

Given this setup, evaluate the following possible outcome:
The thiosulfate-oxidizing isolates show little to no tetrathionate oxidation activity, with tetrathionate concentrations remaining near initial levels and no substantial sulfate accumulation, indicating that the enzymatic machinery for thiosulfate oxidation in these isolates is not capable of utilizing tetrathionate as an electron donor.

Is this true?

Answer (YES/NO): NO